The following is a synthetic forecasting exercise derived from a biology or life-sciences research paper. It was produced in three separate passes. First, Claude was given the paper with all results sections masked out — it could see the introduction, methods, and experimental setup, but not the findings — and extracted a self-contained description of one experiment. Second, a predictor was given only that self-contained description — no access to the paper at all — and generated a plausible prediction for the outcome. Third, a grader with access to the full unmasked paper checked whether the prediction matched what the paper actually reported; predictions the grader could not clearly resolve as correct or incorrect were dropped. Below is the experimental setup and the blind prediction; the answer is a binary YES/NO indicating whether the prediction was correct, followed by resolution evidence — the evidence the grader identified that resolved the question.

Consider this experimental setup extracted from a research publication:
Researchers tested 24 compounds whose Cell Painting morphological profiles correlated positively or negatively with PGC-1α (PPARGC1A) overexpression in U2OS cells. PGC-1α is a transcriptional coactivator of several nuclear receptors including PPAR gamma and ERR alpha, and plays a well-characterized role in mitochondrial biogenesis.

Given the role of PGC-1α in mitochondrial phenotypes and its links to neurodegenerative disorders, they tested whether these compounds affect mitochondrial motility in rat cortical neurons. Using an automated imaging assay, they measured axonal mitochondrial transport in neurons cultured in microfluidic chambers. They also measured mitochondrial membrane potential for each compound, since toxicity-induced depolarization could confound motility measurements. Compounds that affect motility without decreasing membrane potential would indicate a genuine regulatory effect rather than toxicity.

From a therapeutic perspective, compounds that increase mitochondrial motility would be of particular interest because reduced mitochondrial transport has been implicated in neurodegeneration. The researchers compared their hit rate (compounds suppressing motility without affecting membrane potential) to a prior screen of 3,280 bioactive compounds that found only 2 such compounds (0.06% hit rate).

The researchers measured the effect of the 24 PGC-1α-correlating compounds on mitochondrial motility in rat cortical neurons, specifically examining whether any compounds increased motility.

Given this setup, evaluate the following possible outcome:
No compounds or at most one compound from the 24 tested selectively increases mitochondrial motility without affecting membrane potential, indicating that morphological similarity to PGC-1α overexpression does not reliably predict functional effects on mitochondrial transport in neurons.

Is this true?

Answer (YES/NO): NO